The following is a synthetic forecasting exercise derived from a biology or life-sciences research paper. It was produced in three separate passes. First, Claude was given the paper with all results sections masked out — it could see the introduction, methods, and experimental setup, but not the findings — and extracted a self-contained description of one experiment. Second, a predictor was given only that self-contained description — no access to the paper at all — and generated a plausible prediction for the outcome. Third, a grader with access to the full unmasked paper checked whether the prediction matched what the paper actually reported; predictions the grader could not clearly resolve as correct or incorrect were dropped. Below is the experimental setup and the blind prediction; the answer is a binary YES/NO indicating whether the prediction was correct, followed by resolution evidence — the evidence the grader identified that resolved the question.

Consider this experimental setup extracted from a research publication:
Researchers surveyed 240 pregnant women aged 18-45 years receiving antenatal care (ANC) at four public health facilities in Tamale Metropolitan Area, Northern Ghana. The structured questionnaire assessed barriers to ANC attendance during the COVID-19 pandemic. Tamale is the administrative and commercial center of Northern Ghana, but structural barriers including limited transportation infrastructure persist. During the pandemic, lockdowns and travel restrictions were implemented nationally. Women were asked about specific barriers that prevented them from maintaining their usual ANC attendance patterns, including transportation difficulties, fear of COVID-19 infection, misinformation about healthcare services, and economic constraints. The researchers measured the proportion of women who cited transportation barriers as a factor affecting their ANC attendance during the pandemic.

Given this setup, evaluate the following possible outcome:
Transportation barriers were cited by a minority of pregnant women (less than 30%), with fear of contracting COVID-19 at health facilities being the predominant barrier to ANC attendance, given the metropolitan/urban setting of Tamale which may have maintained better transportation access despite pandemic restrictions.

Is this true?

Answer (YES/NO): NO